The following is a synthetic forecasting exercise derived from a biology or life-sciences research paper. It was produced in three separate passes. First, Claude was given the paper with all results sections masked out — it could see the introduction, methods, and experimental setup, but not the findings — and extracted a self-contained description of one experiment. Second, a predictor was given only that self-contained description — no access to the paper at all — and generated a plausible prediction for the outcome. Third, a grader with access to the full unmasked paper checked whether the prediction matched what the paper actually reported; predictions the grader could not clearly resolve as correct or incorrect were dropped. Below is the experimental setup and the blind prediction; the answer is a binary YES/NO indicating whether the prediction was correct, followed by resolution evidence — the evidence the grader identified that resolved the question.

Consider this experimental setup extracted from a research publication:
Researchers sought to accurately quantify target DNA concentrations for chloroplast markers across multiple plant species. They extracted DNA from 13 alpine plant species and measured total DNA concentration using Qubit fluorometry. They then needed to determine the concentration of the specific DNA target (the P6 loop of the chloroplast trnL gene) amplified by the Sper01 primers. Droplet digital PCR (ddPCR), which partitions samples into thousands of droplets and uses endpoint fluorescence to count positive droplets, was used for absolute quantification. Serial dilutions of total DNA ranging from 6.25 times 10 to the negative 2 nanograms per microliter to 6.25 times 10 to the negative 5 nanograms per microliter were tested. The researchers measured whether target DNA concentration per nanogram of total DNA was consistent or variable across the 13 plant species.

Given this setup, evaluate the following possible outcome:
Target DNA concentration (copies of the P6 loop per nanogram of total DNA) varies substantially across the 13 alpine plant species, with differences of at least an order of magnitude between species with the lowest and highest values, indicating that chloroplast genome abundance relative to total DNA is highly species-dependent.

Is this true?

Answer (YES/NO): NO